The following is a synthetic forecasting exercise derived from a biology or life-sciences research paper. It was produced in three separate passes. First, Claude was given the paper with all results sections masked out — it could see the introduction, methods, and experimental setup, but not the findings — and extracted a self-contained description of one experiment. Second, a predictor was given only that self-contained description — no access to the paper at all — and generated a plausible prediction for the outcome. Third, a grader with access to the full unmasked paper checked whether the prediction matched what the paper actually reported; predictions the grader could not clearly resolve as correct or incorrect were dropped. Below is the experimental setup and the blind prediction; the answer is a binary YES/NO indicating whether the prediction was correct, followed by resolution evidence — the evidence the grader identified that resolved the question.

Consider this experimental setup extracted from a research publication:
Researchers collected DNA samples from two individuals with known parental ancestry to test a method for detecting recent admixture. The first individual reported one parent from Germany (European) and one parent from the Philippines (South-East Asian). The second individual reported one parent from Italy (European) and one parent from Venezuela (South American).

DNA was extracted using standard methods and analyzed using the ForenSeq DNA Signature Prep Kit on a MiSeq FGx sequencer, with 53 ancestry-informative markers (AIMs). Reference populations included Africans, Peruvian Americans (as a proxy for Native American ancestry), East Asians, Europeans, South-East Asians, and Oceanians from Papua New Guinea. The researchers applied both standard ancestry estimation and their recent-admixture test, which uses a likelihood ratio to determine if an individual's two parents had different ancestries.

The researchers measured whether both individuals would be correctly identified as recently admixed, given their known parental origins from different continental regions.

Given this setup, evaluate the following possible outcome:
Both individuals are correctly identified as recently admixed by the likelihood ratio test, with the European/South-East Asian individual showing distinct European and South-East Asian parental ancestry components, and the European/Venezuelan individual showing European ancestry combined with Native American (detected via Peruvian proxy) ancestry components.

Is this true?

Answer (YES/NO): NO